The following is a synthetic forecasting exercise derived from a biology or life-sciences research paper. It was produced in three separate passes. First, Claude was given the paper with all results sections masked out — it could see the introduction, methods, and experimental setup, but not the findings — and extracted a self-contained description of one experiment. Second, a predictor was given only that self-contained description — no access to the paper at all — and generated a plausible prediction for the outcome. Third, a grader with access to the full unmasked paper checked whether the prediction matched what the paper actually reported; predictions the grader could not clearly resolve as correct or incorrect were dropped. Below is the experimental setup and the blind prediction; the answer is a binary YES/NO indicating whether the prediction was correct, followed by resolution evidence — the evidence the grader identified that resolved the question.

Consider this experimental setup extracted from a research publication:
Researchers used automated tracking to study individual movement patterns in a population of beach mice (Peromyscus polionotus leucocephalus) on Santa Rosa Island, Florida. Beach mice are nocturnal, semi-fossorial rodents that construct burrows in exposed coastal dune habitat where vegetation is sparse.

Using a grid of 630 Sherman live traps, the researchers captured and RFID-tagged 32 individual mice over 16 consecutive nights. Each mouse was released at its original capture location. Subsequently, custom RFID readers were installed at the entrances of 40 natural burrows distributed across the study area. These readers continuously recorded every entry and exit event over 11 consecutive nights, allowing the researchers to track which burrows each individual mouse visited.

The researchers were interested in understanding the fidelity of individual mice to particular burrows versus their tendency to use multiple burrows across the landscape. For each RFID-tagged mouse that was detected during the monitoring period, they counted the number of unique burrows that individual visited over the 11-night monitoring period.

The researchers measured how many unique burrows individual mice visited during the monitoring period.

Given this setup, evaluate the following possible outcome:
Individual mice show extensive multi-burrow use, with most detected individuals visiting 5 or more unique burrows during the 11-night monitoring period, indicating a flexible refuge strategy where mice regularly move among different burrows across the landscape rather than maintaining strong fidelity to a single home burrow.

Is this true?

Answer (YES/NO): NO